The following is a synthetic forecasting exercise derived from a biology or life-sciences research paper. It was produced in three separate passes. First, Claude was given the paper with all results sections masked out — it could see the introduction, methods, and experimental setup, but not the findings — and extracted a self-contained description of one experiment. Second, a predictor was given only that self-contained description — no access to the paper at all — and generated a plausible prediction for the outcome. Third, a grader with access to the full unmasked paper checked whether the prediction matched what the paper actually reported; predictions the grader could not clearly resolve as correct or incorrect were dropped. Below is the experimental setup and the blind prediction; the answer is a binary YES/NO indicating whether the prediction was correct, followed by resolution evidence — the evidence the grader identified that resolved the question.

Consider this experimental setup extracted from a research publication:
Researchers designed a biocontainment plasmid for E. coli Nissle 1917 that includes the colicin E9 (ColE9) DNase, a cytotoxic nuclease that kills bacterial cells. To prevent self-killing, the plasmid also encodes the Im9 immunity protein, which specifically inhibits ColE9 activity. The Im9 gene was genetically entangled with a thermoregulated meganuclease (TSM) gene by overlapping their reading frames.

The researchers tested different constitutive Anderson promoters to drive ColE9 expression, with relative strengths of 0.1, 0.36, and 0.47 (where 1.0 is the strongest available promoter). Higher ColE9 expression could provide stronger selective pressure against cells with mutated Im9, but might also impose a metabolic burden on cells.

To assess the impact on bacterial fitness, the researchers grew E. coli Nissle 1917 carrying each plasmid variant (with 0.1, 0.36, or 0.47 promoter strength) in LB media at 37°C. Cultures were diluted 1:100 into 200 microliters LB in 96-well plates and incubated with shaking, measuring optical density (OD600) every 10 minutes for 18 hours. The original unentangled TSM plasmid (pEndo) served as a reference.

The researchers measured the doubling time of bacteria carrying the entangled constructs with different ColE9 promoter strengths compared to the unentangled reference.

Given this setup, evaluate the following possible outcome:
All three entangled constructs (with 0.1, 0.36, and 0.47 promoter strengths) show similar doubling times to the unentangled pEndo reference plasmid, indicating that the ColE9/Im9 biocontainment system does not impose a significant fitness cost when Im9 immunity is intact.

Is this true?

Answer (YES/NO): NO